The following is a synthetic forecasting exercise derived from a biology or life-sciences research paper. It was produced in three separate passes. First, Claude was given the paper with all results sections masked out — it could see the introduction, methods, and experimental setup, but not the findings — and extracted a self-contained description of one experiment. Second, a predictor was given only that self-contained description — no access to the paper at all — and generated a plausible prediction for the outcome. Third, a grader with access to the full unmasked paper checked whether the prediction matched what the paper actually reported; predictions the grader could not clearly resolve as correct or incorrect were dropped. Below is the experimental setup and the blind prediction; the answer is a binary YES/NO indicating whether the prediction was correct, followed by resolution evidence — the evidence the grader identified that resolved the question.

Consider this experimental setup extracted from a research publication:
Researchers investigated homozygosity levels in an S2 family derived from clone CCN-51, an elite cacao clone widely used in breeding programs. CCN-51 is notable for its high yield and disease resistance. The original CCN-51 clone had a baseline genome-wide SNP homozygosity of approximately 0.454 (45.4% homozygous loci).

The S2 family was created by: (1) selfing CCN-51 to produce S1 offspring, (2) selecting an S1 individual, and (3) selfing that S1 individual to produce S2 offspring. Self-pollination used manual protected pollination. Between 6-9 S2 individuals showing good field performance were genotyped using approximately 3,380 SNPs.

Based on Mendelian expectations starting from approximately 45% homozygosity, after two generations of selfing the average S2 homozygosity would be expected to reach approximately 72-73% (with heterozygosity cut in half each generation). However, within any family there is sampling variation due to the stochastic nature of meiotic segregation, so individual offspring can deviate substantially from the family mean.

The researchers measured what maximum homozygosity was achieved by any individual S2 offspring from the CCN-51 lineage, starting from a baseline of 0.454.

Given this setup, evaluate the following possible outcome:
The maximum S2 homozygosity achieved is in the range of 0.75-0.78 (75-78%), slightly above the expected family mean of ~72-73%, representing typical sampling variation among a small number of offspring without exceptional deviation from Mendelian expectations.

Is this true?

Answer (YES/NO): NO